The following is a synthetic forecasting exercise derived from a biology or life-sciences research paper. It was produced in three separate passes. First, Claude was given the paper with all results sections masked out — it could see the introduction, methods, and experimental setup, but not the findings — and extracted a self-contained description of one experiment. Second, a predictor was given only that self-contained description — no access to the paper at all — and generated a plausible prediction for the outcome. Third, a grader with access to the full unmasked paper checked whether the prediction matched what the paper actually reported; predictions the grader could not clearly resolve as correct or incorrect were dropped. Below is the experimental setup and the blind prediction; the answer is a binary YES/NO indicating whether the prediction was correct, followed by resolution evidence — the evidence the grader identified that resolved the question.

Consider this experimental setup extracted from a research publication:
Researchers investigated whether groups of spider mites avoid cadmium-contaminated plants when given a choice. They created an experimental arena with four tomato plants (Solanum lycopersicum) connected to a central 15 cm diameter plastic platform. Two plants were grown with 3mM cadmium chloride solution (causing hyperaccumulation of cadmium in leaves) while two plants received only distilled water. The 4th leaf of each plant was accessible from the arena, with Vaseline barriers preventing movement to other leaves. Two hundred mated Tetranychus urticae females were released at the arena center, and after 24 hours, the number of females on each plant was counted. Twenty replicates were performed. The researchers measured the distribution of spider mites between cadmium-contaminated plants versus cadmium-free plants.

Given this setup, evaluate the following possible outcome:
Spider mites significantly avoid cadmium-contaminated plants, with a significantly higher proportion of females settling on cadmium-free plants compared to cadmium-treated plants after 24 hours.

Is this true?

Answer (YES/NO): YES